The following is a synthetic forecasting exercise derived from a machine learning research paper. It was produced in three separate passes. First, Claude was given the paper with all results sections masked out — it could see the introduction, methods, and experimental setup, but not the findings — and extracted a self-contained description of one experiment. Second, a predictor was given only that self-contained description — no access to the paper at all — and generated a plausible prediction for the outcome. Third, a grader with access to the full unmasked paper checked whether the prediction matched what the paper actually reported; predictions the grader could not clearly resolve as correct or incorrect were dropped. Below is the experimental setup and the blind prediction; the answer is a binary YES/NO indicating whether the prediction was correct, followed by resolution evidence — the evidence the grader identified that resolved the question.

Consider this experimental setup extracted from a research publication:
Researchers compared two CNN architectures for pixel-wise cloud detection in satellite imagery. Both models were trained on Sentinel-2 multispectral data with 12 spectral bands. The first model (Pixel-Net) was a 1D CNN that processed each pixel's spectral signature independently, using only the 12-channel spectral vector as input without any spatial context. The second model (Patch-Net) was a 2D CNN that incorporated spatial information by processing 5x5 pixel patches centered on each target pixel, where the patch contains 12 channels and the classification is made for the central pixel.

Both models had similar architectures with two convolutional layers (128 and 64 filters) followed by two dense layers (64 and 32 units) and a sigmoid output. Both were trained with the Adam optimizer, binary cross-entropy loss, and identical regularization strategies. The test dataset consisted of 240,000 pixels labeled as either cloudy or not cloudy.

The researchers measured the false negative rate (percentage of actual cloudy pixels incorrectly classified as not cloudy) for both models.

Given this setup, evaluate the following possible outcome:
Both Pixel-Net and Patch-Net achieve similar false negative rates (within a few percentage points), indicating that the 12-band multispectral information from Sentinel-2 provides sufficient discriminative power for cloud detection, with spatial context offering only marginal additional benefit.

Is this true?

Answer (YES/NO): NO